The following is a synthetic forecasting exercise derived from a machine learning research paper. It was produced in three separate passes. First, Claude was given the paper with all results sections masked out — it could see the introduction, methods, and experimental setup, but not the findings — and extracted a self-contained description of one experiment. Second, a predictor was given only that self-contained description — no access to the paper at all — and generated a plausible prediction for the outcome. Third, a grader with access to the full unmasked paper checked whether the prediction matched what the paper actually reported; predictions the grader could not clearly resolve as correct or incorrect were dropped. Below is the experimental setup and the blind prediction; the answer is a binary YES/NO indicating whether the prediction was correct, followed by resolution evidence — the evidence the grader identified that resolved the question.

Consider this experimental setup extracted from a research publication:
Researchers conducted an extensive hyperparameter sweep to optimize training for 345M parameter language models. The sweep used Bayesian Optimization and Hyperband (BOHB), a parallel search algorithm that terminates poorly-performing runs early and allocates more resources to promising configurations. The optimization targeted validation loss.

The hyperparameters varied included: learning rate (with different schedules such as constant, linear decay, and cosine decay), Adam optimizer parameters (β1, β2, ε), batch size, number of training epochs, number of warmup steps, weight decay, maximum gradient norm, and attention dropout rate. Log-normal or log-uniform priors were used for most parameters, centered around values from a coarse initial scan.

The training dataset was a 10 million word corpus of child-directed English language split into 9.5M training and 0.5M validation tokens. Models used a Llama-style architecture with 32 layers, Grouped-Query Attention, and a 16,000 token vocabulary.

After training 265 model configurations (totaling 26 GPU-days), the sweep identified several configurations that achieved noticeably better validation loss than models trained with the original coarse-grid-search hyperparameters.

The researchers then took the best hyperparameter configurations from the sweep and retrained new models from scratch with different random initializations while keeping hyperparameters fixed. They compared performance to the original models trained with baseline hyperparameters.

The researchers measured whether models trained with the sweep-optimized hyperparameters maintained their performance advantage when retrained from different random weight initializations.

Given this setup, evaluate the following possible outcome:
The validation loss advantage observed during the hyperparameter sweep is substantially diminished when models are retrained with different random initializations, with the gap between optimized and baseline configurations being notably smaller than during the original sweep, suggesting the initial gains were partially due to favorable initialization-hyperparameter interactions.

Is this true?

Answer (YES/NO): NO